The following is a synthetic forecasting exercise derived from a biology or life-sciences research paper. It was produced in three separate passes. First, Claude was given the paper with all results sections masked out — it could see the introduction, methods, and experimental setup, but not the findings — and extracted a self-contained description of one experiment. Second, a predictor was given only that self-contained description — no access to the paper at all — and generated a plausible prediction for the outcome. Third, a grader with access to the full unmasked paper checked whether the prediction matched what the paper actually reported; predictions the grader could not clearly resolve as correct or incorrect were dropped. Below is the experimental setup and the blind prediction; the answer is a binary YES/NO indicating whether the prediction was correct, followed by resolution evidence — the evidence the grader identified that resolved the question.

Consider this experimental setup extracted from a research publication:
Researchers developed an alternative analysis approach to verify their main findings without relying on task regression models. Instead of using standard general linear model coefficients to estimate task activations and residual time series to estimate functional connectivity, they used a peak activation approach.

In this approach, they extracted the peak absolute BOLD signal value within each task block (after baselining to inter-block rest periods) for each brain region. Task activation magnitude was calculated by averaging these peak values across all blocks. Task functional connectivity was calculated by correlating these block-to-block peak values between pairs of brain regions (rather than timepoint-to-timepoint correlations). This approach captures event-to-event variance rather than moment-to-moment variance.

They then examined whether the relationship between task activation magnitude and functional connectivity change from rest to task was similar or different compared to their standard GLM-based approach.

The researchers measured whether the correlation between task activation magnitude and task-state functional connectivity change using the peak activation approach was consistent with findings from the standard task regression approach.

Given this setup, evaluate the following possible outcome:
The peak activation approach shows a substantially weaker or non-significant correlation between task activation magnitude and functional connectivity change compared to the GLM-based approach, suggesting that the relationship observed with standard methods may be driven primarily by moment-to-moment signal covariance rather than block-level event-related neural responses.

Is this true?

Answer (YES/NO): NO